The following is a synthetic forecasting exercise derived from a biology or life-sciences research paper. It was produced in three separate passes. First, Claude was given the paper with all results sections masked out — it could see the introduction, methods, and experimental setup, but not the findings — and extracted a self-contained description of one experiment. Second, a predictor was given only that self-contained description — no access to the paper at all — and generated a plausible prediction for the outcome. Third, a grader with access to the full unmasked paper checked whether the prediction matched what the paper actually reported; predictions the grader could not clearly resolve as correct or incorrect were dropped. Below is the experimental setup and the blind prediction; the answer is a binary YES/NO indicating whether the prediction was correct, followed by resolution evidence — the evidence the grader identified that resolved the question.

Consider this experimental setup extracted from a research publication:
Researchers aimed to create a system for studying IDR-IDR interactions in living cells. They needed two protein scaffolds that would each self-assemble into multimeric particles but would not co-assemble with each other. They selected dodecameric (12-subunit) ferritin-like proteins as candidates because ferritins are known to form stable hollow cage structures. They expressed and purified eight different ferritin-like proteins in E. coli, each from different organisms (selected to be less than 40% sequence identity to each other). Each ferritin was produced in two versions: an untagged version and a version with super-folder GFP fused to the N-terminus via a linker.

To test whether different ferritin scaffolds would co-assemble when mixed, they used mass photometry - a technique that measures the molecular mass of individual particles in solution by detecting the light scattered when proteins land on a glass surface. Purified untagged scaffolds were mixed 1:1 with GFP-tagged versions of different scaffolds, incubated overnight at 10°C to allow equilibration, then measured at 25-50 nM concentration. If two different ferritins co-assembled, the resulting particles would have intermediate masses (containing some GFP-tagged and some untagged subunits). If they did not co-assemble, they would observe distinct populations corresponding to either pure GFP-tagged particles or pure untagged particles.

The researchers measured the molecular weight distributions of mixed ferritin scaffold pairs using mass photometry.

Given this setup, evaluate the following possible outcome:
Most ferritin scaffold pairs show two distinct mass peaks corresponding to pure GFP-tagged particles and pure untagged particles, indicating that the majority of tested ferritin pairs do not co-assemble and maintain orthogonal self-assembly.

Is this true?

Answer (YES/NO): YES